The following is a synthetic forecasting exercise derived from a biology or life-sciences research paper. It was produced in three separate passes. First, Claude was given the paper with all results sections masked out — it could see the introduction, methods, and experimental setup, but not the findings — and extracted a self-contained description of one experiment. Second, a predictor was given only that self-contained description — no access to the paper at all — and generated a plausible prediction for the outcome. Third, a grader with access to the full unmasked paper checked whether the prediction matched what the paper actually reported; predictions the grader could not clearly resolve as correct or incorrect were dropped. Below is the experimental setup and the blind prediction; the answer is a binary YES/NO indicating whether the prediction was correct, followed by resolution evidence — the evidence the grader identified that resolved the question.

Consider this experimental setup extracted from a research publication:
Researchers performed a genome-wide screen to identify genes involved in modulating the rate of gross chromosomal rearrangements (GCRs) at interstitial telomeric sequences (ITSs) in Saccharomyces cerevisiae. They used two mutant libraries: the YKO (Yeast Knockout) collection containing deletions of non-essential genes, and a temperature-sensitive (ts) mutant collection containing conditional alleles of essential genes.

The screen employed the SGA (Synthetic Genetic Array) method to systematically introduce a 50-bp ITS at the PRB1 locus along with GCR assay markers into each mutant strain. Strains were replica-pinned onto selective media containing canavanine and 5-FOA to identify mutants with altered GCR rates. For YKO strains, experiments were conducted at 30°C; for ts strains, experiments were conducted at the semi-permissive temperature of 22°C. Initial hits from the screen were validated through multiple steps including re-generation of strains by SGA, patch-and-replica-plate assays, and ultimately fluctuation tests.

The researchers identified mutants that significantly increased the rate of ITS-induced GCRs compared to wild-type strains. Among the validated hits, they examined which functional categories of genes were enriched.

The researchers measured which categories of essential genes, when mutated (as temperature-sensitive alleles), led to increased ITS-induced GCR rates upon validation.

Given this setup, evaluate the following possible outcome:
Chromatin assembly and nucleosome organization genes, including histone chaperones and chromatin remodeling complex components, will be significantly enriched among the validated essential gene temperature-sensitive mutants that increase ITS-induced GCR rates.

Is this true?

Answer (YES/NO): NO